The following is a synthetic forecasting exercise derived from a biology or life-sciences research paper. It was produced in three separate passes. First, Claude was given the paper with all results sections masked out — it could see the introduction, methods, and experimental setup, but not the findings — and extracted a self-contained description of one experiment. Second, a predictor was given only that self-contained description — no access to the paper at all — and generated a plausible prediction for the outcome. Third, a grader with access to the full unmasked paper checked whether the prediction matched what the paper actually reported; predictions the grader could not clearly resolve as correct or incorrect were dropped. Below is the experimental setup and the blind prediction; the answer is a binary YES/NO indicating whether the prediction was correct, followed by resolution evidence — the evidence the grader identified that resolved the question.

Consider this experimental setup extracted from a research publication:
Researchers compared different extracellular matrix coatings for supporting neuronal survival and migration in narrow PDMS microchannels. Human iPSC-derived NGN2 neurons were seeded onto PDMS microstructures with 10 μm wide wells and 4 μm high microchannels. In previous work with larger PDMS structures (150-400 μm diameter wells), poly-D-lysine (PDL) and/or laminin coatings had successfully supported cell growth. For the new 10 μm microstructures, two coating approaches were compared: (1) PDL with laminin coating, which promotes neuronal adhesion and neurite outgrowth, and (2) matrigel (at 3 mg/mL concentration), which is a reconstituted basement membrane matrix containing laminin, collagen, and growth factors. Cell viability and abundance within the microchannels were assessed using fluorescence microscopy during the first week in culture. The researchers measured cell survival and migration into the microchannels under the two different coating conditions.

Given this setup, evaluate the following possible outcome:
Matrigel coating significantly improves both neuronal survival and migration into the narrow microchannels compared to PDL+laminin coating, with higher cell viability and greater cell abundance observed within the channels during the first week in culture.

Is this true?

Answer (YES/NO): YES